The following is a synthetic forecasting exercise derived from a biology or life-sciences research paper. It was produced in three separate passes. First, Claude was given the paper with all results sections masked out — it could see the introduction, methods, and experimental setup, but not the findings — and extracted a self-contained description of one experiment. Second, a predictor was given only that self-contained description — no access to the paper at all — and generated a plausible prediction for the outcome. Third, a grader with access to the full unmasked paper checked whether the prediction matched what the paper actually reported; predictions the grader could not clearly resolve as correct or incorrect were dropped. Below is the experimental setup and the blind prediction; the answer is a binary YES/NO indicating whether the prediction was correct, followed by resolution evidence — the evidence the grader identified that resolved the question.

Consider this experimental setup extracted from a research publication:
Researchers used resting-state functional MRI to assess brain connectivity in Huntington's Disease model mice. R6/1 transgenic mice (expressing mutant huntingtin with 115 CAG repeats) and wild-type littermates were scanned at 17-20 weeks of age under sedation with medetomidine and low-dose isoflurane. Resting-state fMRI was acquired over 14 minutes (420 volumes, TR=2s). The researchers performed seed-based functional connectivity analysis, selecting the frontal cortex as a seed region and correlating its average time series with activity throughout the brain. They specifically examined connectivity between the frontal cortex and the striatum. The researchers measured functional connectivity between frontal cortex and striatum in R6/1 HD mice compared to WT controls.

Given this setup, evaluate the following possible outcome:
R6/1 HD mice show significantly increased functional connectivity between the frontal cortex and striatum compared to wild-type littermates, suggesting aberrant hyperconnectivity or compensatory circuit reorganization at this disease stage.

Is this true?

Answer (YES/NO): NO